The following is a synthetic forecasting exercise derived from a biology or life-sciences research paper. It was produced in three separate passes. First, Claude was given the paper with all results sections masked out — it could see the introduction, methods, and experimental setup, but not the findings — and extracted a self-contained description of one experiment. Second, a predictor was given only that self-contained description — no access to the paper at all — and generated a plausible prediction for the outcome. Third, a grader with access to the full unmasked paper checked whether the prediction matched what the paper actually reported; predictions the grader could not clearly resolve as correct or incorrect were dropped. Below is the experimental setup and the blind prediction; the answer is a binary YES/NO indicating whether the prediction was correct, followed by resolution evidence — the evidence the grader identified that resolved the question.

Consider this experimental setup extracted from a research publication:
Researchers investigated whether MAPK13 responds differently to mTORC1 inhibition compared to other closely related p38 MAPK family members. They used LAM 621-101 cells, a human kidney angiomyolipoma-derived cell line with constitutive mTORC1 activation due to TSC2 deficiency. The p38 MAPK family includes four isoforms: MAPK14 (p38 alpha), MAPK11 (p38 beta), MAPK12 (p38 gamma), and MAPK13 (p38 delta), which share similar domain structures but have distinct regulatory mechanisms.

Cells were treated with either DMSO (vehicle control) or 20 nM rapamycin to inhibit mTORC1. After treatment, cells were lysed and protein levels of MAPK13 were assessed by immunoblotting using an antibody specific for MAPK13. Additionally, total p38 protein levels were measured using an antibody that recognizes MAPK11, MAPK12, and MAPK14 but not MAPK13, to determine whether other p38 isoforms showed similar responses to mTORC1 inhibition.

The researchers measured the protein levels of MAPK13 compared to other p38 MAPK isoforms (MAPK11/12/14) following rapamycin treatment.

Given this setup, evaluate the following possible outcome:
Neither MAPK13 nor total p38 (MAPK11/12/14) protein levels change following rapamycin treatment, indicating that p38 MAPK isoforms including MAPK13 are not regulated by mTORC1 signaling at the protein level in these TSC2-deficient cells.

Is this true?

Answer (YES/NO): NO